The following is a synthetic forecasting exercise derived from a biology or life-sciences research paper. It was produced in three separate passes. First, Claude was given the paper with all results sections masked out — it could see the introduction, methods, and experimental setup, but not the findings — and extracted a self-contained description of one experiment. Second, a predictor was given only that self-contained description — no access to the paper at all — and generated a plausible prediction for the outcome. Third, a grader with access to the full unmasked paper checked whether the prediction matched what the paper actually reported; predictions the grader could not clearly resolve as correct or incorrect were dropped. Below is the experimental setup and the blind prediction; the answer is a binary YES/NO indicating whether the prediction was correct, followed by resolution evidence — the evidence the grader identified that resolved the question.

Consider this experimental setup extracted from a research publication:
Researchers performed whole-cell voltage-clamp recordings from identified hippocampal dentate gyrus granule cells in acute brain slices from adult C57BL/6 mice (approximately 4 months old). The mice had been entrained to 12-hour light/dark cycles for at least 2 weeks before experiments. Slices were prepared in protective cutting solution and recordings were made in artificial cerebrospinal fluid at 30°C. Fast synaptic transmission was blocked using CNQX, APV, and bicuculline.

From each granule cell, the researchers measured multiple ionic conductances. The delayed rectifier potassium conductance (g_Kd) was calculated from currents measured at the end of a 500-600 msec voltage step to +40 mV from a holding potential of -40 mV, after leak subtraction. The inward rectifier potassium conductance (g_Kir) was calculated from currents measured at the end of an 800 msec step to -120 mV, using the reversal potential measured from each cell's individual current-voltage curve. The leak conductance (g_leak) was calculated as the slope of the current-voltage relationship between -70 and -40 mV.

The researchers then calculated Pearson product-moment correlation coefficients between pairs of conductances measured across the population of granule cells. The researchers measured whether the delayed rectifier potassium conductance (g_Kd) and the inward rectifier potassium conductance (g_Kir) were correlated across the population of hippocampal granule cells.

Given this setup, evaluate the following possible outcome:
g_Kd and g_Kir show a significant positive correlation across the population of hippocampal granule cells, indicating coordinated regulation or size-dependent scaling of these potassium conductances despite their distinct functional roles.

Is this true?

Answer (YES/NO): NO